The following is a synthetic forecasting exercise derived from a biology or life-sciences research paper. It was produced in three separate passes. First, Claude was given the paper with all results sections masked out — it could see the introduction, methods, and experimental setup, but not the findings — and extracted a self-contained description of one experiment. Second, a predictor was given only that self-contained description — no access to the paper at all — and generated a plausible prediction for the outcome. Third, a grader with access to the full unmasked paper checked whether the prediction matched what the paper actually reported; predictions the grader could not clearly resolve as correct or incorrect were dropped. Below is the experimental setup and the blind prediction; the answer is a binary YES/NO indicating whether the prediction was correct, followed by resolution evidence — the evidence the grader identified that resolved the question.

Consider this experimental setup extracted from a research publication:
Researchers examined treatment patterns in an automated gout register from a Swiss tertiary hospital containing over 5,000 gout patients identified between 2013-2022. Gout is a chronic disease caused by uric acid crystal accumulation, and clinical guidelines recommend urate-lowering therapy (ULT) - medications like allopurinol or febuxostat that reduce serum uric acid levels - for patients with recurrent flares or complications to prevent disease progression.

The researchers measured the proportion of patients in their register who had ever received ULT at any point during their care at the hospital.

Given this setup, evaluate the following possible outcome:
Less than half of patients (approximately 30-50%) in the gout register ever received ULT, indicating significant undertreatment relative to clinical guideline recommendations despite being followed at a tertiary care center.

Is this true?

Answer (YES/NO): NO